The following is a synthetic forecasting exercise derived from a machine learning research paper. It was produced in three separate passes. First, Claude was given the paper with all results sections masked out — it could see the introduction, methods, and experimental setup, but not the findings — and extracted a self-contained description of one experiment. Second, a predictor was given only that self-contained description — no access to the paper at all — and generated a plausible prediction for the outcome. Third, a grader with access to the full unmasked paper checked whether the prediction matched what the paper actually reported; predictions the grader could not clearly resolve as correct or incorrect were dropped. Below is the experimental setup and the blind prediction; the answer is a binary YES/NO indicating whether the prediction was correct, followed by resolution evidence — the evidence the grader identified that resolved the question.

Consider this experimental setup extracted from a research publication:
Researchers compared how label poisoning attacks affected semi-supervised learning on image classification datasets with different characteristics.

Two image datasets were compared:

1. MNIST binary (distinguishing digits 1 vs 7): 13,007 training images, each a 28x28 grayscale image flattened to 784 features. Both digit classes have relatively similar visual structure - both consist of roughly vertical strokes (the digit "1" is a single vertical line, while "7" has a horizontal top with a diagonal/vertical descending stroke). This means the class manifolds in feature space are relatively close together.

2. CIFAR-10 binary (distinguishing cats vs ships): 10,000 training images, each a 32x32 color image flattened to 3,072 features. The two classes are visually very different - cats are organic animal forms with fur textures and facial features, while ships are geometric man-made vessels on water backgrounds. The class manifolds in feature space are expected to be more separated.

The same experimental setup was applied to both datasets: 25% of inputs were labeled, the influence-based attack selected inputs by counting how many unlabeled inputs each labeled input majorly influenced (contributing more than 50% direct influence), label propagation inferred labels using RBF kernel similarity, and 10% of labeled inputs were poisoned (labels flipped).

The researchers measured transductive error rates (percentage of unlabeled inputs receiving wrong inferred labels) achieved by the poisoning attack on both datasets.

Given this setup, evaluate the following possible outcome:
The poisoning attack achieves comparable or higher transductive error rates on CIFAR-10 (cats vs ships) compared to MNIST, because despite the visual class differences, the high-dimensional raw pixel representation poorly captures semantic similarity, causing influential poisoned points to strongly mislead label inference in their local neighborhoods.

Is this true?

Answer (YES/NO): YES